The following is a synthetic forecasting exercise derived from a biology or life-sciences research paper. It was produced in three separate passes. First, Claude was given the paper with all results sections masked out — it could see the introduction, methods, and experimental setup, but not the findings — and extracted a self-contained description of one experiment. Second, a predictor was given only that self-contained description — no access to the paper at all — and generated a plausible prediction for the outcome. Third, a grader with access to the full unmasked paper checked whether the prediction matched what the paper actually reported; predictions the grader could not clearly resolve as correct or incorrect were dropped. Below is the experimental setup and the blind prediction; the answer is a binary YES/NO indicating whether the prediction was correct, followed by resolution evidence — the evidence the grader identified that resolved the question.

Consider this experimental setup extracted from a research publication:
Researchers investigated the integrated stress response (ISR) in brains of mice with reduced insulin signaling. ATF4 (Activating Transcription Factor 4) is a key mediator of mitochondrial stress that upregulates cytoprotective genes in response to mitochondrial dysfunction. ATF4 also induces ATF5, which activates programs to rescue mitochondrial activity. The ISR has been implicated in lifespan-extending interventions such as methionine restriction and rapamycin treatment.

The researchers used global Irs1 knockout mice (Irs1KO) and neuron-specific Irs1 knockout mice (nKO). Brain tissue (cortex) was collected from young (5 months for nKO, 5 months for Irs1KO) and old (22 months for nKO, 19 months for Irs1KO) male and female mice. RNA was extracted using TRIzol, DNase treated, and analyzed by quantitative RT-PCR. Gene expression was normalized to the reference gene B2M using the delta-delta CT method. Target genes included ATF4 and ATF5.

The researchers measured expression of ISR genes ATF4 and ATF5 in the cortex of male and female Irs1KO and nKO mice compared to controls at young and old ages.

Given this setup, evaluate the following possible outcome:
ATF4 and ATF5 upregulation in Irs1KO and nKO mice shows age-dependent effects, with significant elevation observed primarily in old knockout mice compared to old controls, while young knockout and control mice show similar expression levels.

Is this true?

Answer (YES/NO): NO